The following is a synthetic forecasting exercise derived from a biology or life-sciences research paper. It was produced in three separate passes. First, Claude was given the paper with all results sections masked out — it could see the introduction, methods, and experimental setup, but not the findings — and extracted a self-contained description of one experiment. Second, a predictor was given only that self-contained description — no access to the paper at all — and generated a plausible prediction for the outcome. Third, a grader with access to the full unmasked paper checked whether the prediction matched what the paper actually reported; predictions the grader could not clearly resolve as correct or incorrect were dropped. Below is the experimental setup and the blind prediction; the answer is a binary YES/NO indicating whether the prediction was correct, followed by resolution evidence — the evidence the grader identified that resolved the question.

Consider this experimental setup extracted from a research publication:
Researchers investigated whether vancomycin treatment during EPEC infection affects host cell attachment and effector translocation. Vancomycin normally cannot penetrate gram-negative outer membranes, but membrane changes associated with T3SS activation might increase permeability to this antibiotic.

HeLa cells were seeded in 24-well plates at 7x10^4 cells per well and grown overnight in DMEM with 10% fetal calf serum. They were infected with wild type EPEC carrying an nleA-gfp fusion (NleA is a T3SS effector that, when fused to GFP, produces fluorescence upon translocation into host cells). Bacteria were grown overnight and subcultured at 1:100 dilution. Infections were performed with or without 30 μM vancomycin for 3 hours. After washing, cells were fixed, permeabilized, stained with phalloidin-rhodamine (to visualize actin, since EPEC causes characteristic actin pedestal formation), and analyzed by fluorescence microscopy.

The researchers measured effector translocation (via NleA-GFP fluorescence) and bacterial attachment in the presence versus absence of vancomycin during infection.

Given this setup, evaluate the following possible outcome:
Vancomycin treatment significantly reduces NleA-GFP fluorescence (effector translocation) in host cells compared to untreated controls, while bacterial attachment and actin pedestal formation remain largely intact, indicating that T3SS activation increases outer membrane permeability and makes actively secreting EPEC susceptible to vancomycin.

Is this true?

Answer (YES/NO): NO